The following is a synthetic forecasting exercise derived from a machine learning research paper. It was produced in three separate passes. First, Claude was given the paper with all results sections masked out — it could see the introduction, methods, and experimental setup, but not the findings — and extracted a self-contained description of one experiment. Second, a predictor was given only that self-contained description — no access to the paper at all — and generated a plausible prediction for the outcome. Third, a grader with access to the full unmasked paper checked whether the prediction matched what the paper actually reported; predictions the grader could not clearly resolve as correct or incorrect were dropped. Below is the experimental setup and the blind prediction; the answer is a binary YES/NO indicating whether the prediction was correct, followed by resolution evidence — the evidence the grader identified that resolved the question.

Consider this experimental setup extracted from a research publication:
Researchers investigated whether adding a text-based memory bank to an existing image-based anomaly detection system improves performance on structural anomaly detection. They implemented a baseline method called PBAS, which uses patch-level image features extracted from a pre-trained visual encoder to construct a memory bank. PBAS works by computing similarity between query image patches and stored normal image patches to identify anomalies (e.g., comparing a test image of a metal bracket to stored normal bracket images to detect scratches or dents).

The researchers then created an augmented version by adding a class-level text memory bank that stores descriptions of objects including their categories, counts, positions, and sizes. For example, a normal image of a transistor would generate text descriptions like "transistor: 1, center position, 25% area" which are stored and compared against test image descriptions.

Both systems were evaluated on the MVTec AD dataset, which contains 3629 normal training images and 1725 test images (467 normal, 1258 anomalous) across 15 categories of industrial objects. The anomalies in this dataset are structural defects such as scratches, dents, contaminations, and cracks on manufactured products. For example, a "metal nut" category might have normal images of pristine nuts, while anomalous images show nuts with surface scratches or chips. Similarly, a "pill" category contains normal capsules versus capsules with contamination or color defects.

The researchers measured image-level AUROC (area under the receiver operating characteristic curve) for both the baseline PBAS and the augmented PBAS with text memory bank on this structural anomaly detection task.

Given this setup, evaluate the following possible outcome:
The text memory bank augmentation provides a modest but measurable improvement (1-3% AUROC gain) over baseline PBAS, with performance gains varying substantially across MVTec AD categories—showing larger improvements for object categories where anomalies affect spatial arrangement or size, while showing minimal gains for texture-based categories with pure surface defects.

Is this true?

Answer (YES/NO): NO